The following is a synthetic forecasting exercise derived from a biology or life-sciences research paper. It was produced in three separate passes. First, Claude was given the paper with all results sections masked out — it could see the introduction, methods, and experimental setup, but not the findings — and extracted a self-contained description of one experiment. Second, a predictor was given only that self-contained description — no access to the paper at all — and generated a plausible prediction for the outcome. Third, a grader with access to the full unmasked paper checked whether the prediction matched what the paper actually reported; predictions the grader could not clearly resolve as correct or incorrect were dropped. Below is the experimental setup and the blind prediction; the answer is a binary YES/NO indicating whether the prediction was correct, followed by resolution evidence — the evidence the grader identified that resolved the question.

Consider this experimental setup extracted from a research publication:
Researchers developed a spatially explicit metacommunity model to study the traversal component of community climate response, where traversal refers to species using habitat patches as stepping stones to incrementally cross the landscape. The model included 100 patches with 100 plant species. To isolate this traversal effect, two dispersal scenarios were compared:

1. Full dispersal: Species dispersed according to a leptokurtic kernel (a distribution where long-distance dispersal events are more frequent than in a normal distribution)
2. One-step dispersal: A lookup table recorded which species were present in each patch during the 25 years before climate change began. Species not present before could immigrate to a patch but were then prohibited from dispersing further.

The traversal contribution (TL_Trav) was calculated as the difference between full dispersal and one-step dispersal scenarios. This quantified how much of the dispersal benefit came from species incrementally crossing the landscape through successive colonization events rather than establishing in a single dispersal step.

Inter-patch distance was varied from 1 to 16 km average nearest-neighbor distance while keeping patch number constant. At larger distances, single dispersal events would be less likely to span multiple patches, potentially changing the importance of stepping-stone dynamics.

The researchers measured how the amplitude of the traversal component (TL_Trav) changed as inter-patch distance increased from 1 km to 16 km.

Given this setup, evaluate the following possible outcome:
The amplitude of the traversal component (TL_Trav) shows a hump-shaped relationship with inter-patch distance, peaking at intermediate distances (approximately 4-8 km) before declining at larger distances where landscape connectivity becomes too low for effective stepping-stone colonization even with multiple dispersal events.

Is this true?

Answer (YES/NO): YES